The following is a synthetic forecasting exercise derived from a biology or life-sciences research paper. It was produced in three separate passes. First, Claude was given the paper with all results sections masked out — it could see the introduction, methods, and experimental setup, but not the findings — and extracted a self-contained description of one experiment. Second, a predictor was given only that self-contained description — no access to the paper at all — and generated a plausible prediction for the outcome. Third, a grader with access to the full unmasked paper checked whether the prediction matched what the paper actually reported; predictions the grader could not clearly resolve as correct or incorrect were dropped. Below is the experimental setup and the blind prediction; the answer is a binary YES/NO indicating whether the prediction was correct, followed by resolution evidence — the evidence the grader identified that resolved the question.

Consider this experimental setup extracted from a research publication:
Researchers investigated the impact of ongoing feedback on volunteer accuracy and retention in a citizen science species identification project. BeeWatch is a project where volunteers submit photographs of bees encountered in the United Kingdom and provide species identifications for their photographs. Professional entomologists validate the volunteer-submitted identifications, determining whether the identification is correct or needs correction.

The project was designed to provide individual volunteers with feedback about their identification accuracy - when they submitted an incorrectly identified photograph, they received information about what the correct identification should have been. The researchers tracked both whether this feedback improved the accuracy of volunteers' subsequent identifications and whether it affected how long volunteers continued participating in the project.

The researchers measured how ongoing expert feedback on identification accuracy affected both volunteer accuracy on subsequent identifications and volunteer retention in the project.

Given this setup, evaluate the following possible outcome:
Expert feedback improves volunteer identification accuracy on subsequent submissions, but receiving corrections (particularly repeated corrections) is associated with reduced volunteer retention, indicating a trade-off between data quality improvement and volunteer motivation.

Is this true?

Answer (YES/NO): NO